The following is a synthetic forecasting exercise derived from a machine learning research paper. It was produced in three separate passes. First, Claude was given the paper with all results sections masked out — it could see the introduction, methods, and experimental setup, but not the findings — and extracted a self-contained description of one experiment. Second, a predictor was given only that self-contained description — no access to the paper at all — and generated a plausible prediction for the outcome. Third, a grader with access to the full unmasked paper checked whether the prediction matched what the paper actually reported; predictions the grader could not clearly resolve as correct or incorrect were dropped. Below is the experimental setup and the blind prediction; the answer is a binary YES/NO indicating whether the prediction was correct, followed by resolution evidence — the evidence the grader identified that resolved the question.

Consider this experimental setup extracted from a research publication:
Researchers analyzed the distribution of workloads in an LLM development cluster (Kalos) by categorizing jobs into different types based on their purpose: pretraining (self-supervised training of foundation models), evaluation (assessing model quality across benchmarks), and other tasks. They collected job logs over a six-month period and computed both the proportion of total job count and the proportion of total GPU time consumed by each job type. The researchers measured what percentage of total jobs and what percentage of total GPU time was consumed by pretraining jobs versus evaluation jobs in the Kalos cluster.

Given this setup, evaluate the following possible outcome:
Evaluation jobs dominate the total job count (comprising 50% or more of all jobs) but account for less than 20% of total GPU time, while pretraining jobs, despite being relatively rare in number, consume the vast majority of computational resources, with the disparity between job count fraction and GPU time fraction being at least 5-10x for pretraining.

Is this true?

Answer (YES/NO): YES